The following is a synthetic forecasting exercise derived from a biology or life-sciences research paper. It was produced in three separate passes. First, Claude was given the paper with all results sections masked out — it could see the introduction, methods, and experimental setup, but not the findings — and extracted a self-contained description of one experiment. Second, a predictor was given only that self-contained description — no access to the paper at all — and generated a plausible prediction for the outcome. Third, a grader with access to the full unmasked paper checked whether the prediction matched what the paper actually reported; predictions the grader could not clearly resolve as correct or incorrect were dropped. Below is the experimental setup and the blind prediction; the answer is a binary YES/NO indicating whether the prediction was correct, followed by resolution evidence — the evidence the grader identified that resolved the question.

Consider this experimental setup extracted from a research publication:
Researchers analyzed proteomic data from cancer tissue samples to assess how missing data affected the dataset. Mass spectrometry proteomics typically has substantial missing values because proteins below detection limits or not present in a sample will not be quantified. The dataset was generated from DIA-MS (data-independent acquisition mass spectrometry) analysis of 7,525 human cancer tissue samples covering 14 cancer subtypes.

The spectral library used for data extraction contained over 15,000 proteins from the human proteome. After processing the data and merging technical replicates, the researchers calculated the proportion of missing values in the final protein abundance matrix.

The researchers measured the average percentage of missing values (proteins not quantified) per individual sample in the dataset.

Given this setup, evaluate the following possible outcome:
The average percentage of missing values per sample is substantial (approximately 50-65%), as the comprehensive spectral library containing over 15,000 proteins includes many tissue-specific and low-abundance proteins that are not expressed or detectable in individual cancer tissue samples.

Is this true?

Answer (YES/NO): YES